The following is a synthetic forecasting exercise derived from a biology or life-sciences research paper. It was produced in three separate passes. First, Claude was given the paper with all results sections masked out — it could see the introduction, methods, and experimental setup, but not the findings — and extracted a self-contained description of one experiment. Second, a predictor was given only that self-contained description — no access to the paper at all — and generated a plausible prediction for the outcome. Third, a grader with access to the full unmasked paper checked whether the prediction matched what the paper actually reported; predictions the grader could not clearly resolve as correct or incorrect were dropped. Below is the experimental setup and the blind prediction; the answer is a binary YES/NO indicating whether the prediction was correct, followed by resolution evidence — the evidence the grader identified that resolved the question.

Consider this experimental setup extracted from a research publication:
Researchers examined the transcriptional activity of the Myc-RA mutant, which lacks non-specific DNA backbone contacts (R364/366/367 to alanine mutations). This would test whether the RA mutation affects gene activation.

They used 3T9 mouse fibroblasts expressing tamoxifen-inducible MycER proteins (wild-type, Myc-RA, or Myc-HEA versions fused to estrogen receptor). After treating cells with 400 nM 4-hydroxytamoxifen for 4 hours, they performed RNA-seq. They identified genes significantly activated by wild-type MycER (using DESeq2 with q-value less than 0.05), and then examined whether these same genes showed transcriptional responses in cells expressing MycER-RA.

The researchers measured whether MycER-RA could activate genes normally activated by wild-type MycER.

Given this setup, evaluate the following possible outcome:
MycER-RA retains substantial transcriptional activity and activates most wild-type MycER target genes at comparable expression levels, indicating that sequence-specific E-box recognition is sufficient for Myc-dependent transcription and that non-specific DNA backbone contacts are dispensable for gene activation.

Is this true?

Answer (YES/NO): NO